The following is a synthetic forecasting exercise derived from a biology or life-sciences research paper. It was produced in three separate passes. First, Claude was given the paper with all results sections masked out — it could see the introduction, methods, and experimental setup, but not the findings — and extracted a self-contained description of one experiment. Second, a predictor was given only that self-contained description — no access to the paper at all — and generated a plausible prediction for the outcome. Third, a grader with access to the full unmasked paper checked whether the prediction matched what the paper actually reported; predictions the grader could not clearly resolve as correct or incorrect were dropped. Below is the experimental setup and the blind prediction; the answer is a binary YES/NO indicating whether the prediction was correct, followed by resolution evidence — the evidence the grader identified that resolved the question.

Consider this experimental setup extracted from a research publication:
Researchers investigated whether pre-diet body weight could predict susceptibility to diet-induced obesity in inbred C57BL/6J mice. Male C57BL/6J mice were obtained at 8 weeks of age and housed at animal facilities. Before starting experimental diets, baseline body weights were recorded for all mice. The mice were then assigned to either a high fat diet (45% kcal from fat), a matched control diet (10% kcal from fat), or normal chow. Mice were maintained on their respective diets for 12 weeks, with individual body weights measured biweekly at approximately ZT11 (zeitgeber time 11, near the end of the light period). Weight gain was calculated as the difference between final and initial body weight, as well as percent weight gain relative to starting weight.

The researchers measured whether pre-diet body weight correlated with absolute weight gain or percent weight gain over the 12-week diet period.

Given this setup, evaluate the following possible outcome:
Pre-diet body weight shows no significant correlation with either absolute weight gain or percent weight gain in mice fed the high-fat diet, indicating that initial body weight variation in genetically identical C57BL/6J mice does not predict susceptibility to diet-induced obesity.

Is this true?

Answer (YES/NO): YES